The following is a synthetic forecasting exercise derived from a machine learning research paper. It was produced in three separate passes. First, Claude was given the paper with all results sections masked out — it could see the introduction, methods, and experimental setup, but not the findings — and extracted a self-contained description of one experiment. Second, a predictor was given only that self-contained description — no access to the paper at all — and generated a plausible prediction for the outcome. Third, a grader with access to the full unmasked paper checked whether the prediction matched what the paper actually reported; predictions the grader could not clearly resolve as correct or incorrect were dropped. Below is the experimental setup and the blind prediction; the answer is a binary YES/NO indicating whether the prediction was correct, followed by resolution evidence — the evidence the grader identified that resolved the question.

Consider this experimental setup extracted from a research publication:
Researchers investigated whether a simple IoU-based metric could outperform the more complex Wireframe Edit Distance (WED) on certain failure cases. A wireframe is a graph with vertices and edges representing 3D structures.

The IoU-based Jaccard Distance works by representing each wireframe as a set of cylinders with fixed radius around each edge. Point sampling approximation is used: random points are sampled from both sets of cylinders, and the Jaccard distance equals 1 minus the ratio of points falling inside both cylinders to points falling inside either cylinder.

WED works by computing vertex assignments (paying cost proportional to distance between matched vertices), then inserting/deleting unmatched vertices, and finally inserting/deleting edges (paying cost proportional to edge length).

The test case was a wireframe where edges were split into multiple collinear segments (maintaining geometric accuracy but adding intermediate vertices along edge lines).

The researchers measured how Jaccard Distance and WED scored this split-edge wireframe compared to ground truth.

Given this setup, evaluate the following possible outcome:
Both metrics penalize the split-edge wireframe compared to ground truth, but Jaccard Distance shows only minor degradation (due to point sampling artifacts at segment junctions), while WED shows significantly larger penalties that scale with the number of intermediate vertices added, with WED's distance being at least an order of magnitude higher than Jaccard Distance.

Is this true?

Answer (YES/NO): NO